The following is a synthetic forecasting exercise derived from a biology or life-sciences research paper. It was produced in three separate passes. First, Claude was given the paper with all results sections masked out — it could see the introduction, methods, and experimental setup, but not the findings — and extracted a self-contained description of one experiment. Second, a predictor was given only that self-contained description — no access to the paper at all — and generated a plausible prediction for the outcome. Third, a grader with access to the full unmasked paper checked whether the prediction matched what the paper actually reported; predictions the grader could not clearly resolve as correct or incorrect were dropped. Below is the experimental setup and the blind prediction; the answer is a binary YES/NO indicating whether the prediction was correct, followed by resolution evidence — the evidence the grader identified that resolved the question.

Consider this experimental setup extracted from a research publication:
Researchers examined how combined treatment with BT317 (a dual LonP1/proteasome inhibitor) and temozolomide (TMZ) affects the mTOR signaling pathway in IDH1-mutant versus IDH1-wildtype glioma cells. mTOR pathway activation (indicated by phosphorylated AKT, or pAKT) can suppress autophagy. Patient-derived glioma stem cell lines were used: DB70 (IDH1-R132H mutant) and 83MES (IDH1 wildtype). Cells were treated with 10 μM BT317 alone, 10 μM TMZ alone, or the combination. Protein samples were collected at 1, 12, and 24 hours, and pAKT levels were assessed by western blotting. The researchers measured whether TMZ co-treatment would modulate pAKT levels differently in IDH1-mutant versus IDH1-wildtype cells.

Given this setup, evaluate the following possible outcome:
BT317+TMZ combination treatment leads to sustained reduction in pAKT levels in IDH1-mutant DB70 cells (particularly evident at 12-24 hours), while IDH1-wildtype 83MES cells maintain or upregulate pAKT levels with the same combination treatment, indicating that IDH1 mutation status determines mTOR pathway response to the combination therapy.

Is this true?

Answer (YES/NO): NO